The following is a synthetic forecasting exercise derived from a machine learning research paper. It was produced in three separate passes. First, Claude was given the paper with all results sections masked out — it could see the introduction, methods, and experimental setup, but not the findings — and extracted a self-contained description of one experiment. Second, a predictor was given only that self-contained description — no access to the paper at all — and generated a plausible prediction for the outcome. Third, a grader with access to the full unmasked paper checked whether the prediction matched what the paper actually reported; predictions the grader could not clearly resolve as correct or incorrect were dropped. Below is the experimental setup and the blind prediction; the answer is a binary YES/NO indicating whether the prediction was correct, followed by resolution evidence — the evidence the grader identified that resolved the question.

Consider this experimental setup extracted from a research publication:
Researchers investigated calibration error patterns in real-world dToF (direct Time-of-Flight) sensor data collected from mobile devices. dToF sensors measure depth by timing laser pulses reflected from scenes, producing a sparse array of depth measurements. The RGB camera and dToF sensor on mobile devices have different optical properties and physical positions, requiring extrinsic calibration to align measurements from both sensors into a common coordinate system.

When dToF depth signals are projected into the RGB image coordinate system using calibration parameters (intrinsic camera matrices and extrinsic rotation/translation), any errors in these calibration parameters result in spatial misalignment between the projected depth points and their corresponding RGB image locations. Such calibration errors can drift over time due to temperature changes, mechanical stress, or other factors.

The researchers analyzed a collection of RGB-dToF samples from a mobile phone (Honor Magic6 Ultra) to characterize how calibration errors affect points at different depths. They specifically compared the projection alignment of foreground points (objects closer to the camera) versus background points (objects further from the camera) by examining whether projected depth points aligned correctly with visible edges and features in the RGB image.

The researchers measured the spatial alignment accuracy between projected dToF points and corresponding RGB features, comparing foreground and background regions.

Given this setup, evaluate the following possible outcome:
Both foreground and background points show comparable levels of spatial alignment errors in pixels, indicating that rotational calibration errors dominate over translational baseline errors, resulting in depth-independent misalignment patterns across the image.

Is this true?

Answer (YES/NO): NO